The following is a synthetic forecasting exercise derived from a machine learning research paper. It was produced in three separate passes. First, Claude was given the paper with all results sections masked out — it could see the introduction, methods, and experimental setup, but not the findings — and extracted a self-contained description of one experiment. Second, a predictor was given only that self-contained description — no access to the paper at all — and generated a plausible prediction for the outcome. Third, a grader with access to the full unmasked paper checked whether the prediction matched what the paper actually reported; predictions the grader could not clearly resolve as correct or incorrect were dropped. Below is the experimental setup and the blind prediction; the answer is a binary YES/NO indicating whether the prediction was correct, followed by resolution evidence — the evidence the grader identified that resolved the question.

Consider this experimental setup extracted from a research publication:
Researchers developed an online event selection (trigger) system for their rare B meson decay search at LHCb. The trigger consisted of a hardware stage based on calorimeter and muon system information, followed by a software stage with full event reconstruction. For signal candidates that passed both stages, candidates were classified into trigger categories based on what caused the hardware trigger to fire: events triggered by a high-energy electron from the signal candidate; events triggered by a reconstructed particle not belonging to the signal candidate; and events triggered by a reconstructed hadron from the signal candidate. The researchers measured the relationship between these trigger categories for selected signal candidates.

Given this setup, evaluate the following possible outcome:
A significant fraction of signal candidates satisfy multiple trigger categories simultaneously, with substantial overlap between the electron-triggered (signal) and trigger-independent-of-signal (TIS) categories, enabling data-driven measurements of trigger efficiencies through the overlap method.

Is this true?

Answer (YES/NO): NO